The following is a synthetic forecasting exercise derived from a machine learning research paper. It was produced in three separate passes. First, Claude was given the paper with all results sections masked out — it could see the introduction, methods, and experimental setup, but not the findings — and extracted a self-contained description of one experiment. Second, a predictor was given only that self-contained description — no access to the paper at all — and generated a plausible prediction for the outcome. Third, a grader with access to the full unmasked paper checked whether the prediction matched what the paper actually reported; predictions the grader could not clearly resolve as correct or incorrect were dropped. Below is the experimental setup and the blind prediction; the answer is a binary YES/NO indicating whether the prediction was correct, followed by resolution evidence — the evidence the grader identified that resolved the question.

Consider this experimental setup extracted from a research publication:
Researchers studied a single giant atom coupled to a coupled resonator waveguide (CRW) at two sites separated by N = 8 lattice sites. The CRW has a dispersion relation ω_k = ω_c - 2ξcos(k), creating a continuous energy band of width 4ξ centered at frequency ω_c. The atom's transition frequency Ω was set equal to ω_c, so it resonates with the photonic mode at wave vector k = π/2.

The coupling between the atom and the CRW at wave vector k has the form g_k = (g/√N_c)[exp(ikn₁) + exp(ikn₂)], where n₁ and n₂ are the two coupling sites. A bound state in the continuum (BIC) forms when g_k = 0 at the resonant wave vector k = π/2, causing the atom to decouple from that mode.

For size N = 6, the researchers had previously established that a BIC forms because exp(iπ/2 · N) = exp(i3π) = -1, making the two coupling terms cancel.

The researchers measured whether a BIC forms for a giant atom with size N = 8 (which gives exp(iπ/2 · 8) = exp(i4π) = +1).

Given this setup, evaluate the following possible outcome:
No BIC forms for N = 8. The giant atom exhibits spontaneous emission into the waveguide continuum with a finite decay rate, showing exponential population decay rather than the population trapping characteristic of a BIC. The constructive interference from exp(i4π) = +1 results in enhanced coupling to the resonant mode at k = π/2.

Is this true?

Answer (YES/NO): YES